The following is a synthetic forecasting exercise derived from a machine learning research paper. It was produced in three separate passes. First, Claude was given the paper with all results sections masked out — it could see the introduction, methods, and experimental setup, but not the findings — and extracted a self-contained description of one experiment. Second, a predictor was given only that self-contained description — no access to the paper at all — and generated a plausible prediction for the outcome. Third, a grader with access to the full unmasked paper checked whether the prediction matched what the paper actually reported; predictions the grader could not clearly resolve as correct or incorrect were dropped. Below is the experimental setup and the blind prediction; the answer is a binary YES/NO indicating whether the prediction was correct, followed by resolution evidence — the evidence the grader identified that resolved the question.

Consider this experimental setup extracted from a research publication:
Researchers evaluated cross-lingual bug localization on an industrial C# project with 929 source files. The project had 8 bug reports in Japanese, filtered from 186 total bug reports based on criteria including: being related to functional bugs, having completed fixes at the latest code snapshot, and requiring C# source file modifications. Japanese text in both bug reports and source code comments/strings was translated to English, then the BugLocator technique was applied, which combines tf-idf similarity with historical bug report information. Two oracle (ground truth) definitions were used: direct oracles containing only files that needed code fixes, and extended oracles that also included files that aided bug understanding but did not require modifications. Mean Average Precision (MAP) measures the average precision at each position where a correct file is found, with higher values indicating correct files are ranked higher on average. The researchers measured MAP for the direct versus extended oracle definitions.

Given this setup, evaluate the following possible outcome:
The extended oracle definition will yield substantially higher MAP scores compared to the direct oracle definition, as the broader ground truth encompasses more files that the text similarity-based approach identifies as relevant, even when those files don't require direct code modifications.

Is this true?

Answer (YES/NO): NO